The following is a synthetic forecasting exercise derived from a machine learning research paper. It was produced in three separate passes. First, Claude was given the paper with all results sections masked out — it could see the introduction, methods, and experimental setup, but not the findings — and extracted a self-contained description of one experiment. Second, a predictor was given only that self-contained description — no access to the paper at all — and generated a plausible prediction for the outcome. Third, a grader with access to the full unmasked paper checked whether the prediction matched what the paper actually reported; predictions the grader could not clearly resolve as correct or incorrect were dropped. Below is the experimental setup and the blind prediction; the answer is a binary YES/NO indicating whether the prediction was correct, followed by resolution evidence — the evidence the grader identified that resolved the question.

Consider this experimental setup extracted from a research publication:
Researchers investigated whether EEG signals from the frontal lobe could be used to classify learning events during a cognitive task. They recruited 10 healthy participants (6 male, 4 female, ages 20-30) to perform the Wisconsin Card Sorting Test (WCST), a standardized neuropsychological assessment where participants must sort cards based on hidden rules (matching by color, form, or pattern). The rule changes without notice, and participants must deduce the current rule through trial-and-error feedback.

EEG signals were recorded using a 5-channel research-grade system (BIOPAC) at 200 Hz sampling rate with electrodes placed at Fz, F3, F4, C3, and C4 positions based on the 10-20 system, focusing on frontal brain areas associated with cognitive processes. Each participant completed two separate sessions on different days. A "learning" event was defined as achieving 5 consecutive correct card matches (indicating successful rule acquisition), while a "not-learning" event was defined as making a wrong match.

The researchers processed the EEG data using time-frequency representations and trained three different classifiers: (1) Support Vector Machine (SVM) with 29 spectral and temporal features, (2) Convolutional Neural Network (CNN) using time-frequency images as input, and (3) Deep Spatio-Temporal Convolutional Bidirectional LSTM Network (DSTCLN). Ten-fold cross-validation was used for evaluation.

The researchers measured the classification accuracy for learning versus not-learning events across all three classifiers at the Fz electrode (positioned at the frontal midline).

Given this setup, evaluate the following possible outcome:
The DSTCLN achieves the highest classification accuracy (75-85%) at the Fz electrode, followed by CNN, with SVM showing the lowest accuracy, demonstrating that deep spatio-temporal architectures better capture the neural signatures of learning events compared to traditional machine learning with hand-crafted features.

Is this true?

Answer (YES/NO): YES